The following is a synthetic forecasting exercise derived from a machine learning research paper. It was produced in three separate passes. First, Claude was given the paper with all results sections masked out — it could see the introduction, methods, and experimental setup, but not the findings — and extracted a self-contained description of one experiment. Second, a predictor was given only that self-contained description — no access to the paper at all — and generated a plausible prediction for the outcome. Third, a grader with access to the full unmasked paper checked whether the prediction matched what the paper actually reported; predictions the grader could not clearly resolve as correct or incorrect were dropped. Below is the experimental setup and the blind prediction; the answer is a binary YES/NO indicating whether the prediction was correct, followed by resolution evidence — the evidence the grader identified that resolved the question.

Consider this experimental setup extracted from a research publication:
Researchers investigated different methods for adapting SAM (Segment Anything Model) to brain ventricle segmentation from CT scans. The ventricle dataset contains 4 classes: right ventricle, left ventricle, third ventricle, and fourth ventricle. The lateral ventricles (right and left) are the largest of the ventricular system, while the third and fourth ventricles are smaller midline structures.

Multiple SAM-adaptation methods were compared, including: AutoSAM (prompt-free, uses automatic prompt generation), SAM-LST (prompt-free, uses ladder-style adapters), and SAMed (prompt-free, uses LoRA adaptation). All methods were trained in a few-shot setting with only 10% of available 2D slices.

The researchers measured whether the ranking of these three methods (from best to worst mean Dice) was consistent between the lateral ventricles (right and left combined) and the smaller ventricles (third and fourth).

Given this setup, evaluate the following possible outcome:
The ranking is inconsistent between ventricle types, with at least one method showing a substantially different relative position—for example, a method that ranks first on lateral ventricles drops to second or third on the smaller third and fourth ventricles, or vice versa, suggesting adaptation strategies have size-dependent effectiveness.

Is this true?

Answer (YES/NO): NO